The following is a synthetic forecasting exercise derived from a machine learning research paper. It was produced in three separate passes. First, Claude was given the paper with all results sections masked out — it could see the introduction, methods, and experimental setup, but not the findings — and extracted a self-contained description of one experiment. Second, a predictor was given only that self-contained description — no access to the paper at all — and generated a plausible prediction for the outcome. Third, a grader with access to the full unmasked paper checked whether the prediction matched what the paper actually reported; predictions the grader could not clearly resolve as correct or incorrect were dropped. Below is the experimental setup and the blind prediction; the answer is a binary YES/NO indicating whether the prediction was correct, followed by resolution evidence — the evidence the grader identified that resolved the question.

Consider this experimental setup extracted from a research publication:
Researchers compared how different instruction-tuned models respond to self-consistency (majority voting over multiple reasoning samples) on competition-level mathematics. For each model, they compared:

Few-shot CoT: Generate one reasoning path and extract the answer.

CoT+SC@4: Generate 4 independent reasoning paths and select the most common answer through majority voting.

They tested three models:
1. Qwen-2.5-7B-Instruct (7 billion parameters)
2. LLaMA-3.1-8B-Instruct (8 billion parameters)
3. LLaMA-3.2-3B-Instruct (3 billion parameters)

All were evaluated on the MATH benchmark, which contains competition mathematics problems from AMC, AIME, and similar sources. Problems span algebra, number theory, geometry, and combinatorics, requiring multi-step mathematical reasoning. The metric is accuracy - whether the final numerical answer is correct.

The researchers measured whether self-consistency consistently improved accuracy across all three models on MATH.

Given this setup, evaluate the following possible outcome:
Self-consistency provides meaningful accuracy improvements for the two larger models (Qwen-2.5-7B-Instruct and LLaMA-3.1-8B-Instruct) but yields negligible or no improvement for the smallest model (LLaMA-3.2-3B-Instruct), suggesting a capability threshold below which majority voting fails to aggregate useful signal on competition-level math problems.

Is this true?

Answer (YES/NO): NO